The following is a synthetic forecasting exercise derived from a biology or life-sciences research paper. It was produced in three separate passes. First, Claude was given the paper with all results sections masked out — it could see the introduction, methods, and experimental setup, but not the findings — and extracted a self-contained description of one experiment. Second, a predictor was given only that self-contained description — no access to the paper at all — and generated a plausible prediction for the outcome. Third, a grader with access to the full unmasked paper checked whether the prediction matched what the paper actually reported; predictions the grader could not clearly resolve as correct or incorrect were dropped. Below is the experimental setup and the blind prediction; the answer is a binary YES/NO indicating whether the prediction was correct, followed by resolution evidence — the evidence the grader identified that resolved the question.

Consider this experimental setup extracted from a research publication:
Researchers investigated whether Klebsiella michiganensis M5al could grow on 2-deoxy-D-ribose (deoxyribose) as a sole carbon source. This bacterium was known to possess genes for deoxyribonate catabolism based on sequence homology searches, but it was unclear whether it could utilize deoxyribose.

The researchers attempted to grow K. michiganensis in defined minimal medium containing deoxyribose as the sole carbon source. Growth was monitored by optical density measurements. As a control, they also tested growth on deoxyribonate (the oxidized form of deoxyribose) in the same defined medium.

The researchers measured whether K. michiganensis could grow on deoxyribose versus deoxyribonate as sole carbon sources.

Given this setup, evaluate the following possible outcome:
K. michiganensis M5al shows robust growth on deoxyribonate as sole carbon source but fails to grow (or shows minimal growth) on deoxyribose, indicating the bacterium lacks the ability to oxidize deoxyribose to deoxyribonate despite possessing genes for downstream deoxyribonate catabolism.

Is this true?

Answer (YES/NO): YES